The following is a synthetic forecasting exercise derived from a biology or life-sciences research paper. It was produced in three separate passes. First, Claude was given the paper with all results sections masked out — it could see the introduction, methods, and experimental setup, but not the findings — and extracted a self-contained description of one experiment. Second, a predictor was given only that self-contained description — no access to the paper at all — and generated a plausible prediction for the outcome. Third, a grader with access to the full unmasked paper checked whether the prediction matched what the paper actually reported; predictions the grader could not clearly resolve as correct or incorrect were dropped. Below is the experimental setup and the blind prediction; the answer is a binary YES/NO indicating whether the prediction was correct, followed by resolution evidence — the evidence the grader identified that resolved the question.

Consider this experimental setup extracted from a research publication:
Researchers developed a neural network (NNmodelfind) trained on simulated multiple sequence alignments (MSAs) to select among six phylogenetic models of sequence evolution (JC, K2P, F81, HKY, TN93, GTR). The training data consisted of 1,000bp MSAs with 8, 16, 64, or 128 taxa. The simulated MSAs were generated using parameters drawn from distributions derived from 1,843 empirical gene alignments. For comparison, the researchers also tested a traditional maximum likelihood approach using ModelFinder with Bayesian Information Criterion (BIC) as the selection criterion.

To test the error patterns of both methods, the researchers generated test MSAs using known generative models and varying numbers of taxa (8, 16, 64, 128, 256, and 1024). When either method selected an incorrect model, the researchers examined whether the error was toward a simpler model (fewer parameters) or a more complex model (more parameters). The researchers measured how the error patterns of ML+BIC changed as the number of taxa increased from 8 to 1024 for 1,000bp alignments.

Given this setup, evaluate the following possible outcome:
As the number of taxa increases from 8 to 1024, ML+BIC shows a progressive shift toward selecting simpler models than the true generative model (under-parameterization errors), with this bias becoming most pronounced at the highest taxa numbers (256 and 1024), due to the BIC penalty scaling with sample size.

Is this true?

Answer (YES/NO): NO